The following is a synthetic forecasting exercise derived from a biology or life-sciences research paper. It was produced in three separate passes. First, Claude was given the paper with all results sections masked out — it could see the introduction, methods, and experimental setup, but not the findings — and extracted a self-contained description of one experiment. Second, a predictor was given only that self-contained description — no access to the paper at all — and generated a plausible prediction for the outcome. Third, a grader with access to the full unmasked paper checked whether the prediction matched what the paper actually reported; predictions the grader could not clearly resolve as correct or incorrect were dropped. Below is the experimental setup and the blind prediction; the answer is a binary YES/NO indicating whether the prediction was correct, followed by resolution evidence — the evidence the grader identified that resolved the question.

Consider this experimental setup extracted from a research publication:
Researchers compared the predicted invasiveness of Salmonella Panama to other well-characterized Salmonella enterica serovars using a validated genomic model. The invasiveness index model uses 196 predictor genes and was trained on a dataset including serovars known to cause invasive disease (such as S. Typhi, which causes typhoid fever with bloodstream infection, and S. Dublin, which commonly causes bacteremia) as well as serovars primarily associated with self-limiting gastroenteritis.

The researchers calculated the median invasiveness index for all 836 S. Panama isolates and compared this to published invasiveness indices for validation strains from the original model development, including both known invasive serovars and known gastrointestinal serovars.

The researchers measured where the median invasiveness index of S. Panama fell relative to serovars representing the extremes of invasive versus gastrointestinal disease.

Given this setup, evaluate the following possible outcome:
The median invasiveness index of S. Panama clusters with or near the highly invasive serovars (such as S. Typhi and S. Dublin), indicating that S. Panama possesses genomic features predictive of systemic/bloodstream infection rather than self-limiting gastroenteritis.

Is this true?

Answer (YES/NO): NO